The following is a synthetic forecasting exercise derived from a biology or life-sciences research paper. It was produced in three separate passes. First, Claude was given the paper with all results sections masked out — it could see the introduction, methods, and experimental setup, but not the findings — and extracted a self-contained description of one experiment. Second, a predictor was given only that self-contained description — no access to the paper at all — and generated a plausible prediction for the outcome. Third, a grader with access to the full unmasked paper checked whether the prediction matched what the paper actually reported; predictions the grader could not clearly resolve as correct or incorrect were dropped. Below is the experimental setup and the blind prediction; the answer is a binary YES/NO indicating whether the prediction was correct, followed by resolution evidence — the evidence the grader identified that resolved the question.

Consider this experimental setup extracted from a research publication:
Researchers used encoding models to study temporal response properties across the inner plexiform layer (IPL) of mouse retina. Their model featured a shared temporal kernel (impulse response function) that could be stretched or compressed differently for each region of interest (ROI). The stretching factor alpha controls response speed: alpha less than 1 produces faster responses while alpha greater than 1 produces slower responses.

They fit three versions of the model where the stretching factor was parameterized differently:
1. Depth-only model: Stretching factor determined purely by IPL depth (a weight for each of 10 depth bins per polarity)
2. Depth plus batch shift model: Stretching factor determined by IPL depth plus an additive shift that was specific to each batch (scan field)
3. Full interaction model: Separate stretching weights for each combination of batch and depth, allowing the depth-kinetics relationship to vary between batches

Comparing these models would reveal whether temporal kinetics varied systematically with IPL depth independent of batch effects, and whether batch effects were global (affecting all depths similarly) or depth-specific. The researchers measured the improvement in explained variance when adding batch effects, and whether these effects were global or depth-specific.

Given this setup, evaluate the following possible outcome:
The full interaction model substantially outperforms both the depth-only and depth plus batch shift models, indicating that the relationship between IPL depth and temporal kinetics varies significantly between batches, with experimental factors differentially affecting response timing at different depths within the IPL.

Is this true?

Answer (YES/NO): NO